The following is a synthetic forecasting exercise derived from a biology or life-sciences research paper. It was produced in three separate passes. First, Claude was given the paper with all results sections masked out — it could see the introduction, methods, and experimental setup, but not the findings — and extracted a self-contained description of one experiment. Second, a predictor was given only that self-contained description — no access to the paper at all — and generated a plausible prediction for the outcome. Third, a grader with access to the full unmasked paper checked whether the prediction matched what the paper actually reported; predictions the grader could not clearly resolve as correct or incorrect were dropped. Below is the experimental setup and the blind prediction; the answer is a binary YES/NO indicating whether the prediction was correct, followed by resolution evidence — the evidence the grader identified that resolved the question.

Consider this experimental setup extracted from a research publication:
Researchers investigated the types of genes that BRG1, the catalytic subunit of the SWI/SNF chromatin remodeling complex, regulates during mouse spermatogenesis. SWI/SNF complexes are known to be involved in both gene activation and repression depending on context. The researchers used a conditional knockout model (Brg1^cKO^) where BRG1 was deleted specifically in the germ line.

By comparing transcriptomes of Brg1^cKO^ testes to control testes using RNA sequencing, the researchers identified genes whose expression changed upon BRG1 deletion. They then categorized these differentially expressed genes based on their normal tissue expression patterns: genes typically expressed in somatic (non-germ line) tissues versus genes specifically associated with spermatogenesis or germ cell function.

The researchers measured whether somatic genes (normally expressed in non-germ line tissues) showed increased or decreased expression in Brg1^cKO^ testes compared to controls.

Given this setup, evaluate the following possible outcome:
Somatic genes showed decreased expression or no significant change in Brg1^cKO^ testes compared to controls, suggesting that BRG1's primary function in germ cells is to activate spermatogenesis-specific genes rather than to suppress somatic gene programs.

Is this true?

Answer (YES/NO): NO